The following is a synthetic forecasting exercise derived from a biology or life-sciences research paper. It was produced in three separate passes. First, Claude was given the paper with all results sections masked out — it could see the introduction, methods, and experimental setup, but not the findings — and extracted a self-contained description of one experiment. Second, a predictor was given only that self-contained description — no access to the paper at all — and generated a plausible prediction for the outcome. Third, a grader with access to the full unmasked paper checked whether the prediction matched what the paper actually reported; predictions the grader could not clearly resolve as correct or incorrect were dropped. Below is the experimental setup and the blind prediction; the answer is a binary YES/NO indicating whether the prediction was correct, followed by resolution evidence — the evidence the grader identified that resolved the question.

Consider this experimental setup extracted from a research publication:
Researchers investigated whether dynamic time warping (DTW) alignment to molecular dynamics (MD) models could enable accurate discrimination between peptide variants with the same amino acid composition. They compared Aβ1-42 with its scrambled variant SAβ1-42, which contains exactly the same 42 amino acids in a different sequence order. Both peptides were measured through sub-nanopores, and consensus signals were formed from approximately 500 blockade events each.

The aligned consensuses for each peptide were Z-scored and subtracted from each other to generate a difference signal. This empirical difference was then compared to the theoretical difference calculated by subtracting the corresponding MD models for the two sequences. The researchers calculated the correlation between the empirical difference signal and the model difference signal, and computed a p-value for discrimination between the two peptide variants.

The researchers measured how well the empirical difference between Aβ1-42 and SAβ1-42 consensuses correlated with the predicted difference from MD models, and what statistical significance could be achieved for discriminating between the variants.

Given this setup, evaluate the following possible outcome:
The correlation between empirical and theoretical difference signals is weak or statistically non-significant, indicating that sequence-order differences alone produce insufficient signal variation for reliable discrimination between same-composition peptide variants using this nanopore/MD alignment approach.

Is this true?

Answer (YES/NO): NO